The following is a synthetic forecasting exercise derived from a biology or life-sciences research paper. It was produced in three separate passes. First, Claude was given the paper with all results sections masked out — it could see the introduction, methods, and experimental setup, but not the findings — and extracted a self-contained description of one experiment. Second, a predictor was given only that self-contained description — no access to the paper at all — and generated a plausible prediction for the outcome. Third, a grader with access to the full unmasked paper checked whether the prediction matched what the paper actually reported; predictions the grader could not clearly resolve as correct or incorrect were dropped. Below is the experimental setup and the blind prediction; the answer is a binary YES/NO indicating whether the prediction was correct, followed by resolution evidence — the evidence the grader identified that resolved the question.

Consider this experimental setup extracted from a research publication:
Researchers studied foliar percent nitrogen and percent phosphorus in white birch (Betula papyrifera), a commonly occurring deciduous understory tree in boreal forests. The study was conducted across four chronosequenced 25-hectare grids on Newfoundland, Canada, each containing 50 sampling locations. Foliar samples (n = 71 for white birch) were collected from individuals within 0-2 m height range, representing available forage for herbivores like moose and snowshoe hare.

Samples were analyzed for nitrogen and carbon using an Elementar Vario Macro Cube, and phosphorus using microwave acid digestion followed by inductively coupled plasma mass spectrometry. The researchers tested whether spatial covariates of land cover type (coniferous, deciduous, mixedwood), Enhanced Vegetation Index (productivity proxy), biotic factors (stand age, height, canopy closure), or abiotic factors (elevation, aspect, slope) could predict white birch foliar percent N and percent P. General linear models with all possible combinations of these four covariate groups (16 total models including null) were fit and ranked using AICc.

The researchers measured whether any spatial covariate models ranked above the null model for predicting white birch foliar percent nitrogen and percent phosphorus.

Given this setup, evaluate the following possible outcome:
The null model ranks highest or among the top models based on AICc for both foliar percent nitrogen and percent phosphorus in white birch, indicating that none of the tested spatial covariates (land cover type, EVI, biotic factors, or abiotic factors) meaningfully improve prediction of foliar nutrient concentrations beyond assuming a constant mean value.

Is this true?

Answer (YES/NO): YES